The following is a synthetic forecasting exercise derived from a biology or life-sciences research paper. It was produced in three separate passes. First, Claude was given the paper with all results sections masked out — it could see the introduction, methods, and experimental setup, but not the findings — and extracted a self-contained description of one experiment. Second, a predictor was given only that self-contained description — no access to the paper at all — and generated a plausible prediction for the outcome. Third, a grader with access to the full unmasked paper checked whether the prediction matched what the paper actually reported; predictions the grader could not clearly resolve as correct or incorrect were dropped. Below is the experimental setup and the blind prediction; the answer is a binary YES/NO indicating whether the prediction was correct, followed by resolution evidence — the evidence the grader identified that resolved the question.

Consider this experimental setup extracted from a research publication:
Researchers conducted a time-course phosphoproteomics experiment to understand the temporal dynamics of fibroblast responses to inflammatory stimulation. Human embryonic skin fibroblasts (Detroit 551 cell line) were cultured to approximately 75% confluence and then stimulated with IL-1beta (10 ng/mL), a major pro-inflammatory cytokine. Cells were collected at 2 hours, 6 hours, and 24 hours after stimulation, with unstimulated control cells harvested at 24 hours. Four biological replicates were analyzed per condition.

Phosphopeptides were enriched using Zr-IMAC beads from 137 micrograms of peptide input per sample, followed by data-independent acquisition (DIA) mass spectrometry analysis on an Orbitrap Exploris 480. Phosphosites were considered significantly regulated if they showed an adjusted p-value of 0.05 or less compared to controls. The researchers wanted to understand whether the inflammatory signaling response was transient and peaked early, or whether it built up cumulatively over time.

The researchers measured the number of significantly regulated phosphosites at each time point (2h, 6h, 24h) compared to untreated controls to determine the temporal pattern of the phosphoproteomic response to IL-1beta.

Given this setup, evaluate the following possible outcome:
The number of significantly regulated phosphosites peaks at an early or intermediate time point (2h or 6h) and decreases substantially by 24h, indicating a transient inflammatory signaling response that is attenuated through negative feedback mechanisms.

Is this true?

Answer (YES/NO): YES